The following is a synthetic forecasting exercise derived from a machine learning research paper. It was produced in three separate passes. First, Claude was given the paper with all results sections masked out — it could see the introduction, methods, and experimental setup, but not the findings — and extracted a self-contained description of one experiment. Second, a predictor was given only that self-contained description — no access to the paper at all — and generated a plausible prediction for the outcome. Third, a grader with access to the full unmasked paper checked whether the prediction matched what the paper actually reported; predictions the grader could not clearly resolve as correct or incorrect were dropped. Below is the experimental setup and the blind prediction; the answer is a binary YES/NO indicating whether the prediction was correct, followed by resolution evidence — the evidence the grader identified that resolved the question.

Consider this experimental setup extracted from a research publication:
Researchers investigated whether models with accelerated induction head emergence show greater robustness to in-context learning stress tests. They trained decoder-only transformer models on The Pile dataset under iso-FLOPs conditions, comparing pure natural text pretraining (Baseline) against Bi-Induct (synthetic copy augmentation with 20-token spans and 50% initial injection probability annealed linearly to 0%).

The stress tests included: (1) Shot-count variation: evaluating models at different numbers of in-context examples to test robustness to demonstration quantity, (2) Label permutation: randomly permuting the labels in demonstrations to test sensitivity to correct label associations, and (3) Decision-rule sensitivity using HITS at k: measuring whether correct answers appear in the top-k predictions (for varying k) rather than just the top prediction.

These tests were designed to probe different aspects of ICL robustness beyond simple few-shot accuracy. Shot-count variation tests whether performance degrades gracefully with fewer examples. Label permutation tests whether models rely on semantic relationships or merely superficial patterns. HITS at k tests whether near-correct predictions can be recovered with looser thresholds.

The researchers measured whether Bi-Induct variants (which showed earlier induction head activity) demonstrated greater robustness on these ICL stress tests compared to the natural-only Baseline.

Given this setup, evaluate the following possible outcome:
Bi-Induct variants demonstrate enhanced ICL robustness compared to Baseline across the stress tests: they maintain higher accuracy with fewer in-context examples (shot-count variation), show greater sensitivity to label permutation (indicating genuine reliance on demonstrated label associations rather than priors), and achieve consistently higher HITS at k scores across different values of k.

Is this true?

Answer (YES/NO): NO